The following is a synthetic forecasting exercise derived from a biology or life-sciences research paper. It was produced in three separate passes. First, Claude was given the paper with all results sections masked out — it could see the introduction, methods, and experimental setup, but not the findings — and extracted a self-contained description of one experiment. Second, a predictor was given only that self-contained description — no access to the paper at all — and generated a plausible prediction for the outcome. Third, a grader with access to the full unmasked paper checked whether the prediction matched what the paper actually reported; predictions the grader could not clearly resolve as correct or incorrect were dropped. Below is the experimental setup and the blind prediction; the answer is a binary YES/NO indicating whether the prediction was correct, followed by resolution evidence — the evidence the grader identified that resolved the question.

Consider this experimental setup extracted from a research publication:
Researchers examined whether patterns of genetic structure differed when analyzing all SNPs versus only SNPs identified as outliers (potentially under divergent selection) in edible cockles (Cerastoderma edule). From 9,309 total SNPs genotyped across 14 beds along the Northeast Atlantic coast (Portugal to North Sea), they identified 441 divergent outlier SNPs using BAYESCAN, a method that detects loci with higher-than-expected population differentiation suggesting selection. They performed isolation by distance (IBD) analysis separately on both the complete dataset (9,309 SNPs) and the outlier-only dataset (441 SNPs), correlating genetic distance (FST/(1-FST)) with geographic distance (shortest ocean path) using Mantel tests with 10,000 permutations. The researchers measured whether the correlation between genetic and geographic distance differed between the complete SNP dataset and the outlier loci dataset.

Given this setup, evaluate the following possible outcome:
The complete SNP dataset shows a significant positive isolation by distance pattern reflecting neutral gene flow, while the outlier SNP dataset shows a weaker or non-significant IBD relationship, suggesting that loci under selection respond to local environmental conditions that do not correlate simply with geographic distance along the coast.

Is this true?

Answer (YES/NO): NO